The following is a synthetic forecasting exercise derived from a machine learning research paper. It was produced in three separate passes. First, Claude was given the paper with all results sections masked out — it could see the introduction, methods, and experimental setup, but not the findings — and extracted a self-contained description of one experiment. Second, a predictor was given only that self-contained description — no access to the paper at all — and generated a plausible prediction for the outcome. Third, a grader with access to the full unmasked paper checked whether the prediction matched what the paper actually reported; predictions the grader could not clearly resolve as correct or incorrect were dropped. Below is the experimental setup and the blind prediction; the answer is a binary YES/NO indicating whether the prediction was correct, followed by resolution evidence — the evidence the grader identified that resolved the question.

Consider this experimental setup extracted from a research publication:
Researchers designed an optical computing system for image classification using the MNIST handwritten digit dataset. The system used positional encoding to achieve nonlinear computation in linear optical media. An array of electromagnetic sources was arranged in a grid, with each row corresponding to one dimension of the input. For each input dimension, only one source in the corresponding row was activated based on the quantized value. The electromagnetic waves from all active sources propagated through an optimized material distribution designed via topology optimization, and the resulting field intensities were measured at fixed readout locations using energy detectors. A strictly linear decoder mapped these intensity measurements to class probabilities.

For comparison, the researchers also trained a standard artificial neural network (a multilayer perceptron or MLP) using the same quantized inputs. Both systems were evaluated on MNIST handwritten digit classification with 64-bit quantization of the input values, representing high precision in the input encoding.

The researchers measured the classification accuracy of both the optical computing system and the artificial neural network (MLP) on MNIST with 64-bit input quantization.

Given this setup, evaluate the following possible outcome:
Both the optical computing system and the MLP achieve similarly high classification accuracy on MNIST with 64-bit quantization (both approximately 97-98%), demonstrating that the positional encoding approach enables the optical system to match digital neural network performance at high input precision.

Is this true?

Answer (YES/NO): NO